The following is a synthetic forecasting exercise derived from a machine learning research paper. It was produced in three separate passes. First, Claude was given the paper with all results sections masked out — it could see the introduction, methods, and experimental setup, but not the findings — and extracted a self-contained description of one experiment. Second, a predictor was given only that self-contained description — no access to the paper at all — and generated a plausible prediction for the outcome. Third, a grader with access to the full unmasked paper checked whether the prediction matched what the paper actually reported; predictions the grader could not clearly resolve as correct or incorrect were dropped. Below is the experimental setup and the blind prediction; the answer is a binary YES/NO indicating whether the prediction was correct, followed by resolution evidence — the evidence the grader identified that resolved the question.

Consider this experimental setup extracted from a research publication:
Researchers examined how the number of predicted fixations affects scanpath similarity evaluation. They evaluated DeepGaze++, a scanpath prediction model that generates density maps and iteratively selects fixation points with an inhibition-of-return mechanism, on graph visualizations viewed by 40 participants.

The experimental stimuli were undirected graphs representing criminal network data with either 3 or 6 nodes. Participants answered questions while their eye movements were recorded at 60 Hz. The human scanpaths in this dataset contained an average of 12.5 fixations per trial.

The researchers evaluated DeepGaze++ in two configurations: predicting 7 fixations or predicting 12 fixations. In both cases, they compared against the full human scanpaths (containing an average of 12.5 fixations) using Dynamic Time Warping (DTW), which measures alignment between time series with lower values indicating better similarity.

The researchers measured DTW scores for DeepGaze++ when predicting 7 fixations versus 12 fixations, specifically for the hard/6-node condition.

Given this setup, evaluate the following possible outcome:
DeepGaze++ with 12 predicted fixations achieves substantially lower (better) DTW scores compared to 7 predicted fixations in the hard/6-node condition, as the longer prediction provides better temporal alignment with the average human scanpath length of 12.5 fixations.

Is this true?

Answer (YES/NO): NO